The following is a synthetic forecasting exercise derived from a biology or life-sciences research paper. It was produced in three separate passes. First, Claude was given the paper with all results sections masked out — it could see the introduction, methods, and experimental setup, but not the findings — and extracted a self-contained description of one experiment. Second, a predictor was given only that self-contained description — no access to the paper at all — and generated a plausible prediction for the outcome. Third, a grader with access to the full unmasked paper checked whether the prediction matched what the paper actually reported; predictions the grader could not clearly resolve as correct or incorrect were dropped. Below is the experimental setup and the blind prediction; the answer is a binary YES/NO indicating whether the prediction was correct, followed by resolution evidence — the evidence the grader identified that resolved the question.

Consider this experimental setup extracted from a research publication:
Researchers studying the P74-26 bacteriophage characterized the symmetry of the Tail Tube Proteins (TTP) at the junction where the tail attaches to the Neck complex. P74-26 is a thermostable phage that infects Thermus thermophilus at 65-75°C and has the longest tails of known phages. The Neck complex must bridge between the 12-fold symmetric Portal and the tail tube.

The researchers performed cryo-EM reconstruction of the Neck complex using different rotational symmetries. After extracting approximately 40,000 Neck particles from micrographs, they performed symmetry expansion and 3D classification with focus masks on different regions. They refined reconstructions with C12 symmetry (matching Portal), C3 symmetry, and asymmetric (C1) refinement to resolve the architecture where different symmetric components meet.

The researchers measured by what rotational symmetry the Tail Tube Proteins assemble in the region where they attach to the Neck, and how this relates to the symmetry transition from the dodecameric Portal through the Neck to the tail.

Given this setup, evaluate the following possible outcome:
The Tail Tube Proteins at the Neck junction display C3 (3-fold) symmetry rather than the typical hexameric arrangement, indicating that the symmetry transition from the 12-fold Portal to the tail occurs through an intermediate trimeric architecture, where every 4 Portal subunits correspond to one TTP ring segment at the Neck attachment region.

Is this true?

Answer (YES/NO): NO